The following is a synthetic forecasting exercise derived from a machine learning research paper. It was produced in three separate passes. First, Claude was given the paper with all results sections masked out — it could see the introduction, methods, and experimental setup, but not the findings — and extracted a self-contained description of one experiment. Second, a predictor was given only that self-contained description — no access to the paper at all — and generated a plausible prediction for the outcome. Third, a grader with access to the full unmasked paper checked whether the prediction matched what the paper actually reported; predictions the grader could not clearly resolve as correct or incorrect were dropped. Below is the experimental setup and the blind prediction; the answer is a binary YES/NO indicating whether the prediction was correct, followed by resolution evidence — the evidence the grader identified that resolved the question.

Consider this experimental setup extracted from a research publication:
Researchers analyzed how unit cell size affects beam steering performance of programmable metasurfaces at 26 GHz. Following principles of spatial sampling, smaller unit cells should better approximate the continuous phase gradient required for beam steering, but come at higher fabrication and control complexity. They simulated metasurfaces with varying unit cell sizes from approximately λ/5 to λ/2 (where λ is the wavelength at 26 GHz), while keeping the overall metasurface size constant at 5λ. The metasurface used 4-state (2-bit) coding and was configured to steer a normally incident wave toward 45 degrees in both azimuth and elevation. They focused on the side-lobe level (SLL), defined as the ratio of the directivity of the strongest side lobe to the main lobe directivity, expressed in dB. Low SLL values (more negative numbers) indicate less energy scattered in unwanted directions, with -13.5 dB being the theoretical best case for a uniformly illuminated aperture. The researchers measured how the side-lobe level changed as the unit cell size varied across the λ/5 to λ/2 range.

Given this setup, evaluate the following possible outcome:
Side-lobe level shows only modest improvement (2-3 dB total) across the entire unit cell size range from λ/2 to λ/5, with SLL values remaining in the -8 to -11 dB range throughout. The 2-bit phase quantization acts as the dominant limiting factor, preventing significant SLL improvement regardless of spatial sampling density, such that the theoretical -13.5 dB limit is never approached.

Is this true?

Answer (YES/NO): NO